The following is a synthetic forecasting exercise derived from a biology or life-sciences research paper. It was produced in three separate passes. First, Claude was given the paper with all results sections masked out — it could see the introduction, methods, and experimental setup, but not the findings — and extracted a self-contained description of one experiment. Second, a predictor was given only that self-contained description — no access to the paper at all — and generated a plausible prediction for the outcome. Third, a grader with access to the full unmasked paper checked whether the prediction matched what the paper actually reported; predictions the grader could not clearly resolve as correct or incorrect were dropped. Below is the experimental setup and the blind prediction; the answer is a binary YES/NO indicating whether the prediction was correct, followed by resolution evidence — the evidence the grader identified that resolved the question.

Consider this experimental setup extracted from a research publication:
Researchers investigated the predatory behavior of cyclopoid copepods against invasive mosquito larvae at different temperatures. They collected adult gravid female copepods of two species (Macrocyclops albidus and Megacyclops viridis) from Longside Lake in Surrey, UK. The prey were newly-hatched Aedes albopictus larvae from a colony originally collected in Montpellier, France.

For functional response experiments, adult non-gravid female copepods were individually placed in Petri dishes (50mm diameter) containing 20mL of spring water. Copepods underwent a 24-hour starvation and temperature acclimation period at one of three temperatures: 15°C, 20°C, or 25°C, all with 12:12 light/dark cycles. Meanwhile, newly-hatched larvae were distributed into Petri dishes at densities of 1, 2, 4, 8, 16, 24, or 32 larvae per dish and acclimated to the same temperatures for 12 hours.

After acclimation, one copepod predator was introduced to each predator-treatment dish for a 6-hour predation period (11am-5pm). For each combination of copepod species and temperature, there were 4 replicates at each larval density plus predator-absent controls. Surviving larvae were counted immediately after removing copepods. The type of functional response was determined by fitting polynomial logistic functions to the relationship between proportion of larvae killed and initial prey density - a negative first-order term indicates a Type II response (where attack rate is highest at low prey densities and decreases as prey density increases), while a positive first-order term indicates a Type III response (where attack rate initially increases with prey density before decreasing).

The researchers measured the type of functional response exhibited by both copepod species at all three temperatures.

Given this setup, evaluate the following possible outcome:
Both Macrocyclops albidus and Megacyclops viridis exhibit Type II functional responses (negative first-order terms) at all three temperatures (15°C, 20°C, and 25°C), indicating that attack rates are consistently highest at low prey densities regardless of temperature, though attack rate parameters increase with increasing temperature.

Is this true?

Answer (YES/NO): NO